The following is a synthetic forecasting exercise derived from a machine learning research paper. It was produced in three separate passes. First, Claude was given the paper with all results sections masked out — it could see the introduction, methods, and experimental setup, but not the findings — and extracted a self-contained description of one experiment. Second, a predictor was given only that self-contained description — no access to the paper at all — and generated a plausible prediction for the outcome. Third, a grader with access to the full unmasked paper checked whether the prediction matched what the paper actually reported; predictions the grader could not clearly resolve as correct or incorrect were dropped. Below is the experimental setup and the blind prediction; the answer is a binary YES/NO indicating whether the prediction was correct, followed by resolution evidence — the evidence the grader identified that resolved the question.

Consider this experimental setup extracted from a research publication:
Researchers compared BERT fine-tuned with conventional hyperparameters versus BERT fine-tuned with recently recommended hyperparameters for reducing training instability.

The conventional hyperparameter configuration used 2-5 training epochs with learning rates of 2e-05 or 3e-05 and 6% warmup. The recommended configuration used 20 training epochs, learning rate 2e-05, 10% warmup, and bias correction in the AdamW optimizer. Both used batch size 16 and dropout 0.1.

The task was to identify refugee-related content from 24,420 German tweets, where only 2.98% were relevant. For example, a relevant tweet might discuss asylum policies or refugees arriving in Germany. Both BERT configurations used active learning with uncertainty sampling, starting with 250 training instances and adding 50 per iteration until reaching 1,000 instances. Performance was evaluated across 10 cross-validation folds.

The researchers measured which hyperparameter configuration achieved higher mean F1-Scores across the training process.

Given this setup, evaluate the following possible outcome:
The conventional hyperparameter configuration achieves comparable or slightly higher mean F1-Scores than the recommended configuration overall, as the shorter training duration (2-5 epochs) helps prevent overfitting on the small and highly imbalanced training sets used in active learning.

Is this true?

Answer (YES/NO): NO